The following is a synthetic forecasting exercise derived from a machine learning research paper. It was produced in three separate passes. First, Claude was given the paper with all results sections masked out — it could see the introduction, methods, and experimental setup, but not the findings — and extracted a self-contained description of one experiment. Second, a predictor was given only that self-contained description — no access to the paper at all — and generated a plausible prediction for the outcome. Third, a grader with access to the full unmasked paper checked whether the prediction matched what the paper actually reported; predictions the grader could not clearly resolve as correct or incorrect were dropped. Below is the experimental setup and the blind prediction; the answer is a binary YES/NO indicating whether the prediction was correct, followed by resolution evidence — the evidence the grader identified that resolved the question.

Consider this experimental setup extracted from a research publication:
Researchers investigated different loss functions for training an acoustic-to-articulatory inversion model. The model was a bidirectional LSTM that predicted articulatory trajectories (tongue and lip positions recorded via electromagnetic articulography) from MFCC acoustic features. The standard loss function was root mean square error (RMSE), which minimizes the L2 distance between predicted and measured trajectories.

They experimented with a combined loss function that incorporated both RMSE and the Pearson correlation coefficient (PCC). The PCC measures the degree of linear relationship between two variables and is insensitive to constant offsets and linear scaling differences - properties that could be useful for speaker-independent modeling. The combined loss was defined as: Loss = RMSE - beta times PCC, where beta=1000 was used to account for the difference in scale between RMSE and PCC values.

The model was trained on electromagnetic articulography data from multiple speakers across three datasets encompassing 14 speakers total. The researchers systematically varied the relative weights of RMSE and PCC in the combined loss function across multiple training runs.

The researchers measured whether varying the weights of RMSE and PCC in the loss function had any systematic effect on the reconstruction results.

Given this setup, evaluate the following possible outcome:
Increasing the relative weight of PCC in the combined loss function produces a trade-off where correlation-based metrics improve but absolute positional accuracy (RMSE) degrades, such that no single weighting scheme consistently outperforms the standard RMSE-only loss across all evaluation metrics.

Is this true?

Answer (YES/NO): NO